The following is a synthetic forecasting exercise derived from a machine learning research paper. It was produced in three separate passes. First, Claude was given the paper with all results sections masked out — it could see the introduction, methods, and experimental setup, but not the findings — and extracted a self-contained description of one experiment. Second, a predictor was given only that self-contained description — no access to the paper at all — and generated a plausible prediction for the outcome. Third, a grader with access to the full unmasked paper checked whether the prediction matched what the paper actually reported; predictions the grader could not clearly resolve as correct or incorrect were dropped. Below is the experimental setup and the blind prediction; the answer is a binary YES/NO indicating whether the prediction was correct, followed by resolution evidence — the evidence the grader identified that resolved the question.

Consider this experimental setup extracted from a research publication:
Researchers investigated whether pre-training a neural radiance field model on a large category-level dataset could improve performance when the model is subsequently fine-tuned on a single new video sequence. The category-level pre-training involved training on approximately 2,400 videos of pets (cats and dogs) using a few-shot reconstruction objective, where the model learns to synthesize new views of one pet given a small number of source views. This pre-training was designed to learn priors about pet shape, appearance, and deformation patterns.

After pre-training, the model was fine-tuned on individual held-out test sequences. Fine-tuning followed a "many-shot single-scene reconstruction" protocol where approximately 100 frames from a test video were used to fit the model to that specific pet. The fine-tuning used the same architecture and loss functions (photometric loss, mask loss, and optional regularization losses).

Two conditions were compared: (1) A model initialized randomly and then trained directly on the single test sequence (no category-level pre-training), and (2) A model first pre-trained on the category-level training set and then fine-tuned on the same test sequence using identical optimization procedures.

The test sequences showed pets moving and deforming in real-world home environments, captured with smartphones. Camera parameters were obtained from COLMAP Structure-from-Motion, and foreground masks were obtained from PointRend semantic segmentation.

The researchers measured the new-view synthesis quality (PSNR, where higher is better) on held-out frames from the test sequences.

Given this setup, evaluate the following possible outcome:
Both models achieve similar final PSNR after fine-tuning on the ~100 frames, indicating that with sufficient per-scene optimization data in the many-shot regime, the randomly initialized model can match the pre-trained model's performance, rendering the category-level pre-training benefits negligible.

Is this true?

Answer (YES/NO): NO